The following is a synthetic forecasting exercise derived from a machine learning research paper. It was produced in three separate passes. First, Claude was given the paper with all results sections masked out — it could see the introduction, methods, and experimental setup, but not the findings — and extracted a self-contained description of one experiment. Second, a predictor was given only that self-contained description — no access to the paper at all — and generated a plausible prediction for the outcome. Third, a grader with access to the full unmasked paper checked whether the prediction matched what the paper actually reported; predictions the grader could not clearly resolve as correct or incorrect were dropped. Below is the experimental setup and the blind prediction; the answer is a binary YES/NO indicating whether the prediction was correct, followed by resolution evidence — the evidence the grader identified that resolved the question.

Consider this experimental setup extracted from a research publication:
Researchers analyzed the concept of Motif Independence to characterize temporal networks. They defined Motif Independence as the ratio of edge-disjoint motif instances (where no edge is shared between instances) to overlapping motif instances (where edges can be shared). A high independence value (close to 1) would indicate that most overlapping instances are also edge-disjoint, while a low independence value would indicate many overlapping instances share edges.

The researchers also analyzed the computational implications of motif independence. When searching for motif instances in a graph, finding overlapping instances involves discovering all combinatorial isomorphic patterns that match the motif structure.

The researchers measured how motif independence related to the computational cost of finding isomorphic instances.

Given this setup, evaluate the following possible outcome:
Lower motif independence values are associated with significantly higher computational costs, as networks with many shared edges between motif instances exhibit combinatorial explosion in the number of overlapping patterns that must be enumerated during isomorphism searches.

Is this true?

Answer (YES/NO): YES